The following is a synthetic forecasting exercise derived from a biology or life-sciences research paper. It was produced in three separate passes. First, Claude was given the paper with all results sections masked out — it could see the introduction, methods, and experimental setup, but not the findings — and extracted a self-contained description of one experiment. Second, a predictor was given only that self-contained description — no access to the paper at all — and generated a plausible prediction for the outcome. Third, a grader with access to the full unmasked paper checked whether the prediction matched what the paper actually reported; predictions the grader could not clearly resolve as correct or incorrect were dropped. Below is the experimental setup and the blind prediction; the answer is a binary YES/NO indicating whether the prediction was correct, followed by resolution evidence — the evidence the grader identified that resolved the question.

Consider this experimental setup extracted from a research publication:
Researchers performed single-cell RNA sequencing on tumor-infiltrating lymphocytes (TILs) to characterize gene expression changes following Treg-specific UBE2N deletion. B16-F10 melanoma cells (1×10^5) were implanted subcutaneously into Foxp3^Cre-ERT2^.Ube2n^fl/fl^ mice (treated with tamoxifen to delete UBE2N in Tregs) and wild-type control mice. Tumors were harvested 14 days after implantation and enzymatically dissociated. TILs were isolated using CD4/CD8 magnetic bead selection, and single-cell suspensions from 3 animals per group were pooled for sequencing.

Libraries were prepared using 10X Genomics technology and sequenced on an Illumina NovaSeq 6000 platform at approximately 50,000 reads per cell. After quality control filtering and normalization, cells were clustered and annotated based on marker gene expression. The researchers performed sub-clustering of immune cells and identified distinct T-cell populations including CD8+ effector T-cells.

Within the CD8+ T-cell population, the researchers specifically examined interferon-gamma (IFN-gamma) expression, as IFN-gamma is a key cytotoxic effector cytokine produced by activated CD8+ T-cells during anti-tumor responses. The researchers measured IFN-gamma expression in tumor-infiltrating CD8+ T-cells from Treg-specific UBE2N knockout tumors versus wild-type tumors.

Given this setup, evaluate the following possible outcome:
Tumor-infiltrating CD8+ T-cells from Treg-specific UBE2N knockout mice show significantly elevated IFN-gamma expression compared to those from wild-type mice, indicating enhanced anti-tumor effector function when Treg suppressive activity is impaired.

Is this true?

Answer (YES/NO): YES